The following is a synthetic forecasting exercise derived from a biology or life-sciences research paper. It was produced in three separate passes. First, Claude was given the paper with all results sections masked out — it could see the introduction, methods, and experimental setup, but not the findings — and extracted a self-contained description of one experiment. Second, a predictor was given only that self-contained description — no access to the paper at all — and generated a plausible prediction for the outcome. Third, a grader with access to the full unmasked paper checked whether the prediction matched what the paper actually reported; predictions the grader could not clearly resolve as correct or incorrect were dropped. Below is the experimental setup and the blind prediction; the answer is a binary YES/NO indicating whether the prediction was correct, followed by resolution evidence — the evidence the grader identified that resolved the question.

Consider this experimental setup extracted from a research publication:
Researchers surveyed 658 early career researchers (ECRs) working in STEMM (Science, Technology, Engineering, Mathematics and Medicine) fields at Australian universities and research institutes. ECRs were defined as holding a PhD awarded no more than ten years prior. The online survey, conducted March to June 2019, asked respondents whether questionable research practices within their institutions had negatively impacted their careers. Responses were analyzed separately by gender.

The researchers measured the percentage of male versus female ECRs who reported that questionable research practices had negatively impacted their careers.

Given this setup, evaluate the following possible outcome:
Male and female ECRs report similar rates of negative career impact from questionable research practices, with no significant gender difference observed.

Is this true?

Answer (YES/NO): NO